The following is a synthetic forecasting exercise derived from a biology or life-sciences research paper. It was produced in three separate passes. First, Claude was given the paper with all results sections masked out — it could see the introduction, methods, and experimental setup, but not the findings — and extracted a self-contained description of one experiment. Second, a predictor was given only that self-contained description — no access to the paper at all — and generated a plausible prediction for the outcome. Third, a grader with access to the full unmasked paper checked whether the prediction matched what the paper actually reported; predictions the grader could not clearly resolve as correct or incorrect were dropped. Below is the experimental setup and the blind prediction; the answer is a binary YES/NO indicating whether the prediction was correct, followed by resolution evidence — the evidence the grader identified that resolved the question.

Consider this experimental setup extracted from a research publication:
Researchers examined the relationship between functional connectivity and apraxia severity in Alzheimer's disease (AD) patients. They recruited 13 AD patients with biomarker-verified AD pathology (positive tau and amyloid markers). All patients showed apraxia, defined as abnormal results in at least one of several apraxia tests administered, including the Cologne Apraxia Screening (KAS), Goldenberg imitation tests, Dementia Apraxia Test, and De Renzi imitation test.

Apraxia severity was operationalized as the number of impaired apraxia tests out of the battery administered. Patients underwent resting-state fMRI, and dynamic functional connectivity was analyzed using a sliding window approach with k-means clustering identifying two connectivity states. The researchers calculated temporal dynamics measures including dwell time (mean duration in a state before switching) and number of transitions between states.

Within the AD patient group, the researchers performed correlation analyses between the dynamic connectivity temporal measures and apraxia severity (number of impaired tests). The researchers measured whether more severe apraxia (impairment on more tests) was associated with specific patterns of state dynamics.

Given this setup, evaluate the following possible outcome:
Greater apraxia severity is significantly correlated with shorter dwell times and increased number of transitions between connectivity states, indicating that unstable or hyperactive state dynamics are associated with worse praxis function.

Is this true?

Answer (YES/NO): NO